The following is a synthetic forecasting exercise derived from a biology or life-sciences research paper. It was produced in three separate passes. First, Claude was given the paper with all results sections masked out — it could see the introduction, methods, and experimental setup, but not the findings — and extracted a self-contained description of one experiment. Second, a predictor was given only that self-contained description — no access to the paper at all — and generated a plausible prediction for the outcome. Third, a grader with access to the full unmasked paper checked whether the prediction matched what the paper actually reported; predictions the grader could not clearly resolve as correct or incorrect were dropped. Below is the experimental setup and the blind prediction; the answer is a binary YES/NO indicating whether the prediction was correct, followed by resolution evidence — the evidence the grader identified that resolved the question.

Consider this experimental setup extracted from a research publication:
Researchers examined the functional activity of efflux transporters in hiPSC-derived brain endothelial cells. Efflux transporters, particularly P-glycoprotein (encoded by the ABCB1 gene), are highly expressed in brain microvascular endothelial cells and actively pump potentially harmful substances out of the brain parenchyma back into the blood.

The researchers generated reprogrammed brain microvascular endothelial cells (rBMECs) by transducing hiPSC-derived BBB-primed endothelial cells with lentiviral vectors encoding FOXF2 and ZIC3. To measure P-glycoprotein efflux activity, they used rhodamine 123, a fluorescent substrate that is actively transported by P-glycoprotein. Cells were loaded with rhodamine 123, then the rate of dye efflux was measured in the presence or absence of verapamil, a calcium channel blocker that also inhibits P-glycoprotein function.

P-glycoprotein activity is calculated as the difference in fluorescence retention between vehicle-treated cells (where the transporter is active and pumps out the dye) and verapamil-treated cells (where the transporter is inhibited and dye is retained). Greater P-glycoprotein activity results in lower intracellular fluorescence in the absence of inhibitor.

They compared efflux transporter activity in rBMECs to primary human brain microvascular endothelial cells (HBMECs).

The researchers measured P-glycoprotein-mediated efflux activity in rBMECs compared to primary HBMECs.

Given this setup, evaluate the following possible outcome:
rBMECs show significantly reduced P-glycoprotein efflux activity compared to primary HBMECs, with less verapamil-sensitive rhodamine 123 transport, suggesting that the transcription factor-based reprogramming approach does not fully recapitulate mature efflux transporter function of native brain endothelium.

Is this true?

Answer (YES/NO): NO